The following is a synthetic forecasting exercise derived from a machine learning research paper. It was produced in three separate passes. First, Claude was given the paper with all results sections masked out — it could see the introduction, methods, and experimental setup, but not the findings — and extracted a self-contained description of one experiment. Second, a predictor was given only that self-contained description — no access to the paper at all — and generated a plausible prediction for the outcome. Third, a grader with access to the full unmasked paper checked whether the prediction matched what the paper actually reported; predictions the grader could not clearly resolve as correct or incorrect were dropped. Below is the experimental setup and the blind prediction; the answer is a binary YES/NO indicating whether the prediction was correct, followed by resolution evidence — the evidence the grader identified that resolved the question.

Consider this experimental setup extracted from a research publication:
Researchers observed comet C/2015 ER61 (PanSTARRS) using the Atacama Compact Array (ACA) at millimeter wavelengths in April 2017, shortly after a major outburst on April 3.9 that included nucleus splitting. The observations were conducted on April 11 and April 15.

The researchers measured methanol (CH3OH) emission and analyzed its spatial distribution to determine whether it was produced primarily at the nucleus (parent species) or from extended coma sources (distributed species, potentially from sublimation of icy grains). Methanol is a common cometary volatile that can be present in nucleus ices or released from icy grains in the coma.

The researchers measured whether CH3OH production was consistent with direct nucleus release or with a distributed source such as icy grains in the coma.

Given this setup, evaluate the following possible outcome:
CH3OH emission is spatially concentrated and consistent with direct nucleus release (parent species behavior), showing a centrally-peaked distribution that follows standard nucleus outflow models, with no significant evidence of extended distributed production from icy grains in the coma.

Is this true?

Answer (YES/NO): NO